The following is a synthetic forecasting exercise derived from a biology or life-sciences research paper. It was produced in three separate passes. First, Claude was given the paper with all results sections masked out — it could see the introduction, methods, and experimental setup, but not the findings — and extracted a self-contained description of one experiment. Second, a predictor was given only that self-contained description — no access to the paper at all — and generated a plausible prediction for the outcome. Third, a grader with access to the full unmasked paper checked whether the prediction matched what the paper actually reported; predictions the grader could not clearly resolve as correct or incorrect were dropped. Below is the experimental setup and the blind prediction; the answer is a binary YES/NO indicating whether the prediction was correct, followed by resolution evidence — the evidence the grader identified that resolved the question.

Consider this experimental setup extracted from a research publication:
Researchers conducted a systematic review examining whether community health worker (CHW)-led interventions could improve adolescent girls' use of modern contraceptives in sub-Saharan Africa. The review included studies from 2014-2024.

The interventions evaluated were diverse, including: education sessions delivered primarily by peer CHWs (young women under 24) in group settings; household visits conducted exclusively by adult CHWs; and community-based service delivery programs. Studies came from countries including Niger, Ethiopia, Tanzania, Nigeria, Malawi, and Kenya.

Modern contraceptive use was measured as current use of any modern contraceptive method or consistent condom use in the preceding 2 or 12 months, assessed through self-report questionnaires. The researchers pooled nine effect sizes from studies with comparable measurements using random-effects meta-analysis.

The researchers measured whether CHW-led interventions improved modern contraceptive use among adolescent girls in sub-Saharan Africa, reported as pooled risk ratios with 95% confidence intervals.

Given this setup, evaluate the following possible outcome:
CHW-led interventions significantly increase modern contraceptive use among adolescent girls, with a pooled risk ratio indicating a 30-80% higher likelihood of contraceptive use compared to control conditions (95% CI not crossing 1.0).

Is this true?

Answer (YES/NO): YES